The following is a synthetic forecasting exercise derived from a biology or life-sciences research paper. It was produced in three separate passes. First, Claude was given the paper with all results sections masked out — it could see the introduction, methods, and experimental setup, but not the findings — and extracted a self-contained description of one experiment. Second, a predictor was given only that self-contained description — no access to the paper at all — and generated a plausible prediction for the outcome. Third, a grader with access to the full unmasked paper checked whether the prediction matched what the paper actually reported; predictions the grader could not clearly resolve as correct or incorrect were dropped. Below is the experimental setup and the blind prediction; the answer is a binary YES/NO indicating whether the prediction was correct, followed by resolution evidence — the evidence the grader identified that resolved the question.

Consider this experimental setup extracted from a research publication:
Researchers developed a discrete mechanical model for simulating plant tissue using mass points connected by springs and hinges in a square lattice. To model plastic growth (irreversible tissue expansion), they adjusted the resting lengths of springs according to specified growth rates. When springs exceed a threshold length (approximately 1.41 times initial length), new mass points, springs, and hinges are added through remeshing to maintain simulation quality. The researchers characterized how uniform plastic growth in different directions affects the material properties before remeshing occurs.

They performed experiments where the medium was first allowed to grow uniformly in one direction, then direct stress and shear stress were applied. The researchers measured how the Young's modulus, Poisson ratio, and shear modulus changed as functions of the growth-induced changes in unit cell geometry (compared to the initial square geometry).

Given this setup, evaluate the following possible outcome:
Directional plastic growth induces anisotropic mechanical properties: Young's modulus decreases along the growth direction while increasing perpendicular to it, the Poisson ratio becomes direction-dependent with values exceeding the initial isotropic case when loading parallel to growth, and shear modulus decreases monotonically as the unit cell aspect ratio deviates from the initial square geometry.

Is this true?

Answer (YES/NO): NO